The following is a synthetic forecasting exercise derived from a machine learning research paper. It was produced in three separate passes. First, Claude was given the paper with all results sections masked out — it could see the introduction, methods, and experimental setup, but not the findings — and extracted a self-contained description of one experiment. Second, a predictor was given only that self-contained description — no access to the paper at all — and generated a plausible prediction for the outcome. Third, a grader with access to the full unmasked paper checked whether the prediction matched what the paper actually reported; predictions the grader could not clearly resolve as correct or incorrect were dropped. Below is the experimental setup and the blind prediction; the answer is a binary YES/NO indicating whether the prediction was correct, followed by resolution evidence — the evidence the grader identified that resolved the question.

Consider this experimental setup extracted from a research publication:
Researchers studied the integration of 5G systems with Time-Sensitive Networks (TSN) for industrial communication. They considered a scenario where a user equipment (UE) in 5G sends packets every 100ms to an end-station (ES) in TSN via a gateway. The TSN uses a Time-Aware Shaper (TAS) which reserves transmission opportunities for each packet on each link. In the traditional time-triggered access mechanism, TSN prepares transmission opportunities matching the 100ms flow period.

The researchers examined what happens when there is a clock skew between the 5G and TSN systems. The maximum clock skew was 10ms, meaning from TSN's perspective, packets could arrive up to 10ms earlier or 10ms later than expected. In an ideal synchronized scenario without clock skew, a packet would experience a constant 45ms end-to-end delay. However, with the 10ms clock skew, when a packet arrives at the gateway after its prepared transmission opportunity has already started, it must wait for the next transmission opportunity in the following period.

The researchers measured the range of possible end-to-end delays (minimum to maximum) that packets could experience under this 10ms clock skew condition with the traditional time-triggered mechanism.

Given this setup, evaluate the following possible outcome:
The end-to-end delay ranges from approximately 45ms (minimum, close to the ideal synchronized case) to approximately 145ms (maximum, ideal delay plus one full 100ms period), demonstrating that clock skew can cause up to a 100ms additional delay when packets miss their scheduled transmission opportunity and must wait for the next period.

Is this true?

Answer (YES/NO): YES